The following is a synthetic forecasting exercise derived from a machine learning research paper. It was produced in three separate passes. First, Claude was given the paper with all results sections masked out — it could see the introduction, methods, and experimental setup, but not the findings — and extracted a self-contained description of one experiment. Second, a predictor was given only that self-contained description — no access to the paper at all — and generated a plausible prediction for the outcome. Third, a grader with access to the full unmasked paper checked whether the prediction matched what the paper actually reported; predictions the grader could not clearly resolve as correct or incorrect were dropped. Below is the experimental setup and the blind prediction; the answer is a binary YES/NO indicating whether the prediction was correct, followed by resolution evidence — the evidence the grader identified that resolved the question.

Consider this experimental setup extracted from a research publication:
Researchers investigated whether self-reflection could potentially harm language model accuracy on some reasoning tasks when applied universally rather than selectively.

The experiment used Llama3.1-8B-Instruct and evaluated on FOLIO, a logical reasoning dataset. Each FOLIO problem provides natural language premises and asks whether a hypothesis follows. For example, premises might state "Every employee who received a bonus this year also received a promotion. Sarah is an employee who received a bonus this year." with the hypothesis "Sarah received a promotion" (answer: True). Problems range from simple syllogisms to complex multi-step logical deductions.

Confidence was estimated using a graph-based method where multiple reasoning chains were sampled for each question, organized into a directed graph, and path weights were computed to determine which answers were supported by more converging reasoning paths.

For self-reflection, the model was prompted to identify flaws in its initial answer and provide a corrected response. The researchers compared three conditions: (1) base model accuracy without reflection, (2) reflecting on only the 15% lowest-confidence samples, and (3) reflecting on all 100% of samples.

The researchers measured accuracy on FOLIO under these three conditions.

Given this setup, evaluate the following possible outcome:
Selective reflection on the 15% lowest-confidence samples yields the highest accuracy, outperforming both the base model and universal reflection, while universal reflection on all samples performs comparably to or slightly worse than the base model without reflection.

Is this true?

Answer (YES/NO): NO